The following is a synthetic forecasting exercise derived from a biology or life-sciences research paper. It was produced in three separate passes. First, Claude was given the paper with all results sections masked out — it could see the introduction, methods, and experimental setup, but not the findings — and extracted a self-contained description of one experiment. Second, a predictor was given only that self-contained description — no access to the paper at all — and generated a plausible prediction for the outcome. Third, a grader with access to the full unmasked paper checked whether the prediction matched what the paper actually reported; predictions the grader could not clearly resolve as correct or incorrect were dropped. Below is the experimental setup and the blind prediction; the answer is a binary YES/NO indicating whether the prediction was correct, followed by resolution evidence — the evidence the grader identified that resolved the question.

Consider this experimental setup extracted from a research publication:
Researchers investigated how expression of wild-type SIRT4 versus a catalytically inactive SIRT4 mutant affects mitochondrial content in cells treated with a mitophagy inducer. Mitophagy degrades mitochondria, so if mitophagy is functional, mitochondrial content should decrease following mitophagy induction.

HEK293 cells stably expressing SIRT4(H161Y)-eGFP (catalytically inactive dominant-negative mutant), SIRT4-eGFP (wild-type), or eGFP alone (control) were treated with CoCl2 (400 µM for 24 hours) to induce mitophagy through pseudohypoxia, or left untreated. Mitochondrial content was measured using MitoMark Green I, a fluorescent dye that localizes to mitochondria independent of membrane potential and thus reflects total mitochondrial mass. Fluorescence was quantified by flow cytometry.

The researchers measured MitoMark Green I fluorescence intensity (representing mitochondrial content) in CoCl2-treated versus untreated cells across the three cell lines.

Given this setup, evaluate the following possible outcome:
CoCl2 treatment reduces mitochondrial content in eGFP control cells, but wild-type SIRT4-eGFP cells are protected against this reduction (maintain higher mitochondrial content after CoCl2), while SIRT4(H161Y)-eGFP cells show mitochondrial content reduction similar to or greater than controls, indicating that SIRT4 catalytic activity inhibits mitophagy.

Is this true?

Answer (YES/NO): NO